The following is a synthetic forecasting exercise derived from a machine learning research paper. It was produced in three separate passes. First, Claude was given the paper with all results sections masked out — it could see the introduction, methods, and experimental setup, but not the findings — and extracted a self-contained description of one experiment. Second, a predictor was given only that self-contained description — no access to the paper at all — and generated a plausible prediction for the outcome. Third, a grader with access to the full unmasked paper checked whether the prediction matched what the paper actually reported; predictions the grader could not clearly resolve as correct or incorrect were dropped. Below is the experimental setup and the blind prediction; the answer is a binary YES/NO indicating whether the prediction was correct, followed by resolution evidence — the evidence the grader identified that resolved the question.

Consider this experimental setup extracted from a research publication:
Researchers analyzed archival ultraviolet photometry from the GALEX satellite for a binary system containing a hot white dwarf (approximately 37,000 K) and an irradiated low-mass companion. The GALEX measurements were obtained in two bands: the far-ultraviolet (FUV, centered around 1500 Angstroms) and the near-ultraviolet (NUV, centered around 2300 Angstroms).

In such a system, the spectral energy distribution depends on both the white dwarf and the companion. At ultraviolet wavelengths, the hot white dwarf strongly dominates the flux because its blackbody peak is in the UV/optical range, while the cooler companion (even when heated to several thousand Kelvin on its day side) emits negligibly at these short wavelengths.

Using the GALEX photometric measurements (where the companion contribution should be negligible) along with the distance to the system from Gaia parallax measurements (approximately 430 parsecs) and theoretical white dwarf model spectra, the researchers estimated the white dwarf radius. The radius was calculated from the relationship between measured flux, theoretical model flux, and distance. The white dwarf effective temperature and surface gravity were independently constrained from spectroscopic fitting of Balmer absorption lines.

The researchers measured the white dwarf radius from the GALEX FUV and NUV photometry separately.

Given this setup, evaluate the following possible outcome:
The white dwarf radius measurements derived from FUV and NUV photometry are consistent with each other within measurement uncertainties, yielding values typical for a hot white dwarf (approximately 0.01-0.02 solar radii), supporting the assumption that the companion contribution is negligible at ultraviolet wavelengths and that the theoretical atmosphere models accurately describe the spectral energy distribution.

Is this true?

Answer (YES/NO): NO